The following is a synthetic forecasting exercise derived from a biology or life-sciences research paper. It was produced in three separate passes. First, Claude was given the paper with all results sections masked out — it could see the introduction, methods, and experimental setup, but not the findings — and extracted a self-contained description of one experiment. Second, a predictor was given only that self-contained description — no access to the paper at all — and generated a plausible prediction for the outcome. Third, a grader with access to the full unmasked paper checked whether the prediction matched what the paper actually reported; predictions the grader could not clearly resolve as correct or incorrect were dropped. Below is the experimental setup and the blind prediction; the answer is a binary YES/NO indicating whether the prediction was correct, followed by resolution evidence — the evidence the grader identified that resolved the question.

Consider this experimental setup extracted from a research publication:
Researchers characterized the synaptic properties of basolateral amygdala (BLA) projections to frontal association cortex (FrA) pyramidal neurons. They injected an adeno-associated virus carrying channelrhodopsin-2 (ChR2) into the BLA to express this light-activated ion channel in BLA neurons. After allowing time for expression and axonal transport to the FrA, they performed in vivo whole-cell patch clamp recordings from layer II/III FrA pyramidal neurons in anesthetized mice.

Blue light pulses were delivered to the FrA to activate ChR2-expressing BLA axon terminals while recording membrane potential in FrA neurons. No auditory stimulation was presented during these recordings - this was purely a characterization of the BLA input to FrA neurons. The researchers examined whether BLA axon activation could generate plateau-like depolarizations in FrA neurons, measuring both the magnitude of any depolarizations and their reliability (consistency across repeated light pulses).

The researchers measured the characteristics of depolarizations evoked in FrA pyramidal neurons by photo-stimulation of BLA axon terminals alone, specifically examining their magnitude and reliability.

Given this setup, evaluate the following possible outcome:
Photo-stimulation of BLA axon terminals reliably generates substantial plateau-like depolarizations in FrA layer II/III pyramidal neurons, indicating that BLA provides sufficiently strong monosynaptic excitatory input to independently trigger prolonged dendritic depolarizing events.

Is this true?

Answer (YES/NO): NO